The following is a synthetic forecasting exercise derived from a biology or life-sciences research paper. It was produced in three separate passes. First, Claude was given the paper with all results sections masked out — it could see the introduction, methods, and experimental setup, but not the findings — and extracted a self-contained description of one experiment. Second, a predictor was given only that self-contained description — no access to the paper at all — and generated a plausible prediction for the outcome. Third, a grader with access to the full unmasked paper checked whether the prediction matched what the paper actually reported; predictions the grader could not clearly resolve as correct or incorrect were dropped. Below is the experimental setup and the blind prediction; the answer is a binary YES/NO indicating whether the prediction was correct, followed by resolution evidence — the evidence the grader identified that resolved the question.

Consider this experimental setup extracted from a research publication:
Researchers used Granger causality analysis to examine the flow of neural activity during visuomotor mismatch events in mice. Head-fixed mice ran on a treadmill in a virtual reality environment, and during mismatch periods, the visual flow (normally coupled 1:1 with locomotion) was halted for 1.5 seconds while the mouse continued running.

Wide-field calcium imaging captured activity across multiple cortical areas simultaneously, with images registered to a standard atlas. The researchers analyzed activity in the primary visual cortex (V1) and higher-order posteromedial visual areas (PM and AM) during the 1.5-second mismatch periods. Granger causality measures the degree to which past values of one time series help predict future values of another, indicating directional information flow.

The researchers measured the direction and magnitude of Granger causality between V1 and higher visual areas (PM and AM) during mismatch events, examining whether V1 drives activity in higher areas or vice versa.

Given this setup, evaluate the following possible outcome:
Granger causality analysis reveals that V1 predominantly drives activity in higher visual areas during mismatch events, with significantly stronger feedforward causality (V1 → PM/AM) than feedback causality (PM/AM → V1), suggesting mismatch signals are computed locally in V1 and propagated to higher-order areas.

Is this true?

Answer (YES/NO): YES